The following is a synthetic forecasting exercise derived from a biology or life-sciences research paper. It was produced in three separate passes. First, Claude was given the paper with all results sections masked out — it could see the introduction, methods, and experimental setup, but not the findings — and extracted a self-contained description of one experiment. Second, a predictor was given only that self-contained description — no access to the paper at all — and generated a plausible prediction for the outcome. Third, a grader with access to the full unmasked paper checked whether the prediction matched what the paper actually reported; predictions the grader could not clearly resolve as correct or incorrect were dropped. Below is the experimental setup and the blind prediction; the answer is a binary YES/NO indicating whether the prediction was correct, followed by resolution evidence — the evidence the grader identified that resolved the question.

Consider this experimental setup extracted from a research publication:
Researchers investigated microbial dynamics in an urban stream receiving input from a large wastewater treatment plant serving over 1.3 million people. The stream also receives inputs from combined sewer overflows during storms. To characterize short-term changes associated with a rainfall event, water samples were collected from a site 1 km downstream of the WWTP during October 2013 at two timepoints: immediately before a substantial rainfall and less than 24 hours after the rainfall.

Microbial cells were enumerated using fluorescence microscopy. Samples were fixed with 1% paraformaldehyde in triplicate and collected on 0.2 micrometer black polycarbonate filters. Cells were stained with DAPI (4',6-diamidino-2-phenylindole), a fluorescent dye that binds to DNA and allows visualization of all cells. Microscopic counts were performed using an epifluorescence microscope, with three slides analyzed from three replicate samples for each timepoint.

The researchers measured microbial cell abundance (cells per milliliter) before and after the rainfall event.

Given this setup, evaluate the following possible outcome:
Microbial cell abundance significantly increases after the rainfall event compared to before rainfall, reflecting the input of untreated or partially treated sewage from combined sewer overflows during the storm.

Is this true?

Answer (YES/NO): NO